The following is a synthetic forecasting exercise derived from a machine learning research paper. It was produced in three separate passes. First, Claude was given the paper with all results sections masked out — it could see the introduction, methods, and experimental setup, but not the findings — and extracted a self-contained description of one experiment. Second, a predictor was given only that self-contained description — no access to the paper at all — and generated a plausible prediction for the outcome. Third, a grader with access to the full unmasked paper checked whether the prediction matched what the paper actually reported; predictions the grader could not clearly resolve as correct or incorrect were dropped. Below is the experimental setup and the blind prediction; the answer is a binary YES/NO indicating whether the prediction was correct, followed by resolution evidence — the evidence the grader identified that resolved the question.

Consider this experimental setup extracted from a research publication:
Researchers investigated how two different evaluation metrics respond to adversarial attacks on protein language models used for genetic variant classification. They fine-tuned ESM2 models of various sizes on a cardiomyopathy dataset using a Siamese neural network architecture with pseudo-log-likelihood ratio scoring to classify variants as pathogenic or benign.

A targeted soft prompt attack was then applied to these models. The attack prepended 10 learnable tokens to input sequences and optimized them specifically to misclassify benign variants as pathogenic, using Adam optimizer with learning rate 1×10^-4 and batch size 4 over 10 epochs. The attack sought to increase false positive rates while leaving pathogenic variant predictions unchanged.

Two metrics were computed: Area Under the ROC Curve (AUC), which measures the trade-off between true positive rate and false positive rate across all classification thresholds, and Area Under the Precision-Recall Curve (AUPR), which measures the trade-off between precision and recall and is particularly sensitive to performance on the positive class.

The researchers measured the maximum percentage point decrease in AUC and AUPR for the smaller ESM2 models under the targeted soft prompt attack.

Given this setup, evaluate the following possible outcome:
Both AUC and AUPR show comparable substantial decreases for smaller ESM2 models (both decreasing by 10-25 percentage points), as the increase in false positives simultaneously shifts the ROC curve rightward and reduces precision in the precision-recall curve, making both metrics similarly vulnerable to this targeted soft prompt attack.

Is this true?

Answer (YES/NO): NO